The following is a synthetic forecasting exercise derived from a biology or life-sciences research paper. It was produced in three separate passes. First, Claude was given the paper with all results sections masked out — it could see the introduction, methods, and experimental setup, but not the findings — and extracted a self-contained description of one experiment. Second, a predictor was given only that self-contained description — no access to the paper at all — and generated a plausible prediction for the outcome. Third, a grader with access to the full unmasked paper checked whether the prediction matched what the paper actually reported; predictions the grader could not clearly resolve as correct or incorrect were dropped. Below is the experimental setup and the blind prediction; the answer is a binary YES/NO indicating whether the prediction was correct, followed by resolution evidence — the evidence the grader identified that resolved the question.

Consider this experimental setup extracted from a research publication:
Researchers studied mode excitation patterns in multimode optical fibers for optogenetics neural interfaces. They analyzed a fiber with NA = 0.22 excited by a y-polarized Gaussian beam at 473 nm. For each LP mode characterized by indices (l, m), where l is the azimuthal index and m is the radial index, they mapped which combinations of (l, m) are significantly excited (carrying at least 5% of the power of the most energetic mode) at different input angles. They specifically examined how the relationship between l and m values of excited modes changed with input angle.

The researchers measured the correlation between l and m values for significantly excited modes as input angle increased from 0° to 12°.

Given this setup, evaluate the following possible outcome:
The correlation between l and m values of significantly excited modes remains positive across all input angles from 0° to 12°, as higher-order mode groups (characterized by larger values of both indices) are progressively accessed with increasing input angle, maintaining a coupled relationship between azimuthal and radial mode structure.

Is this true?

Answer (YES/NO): NO